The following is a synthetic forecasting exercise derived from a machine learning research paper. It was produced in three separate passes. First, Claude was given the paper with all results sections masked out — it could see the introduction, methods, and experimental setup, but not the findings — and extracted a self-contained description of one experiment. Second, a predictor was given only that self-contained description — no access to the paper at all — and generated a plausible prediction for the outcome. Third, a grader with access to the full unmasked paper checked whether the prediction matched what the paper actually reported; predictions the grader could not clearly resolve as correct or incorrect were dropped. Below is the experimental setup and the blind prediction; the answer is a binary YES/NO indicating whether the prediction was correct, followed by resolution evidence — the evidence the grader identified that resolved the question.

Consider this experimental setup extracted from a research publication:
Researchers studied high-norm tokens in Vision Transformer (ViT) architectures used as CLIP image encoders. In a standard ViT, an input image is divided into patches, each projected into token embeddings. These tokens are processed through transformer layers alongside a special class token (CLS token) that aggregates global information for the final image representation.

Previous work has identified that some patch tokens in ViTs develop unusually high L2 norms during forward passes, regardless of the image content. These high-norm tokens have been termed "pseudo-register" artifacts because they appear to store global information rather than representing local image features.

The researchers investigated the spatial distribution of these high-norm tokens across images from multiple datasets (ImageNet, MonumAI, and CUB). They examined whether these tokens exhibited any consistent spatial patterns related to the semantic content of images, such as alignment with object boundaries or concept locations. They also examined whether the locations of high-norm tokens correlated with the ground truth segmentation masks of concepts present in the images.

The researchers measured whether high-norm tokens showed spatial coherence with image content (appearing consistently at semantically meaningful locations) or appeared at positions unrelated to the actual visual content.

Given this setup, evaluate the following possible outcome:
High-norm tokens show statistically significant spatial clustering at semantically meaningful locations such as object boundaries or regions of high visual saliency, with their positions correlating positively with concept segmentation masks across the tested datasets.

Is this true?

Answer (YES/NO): NO